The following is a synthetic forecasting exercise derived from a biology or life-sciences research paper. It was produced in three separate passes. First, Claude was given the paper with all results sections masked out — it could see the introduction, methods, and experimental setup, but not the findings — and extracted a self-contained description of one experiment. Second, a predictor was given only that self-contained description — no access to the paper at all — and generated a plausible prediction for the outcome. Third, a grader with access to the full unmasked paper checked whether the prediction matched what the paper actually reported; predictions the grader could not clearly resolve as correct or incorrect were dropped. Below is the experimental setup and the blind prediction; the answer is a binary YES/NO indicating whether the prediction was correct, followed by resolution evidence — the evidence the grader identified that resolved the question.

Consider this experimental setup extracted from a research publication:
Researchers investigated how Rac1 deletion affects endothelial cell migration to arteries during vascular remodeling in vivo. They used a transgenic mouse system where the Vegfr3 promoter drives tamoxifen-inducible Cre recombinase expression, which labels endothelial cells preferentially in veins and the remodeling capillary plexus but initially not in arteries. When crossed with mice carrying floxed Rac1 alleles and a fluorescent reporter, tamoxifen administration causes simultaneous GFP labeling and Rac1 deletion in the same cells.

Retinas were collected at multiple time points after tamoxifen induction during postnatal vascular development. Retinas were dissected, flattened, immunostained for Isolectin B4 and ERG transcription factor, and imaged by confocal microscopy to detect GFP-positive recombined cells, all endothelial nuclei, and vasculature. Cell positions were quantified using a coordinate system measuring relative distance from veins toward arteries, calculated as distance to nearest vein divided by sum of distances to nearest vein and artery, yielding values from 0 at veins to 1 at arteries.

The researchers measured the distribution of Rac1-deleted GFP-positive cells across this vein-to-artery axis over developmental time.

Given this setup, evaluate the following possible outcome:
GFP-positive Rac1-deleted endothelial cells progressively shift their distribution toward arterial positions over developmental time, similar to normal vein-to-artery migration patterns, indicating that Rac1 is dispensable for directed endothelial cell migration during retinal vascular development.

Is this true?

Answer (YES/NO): NO